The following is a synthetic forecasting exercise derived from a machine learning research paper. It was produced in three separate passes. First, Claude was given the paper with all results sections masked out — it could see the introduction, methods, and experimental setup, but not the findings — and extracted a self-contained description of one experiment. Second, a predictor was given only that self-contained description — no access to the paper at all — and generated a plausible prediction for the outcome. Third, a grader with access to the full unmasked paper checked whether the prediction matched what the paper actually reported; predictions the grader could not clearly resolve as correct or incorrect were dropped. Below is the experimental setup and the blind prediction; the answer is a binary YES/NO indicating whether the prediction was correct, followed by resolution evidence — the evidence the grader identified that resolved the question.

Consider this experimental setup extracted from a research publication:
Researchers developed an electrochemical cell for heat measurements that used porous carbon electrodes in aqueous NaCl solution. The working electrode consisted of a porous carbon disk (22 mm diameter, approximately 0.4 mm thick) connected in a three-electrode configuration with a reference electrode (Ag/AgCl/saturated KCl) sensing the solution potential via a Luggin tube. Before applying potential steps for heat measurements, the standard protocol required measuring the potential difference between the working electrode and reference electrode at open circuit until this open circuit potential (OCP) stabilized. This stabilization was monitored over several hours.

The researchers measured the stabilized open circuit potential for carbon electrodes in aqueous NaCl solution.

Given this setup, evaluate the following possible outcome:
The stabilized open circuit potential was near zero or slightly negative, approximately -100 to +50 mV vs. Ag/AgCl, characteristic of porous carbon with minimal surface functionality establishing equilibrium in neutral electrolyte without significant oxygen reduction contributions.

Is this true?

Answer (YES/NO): NO